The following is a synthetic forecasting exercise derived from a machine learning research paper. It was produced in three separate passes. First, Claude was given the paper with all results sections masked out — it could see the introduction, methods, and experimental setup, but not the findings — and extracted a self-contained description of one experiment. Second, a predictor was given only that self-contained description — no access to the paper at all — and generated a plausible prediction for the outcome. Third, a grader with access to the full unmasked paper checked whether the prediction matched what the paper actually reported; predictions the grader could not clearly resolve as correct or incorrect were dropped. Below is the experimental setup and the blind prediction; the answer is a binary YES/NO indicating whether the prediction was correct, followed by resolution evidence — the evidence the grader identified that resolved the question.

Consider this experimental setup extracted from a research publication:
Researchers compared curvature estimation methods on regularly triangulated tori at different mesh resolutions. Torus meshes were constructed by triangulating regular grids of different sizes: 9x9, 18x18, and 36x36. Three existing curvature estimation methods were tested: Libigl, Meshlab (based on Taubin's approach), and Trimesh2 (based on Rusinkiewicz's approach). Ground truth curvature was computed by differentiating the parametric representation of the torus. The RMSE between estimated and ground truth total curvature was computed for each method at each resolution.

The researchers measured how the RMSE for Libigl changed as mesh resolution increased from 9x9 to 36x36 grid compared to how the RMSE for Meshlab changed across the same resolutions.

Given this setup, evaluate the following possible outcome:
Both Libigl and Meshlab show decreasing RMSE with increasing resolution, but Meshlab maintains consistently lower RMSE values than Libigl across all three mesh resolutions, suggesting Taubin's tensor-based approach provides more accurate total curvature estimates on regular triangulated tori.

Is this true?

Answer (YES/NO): NO